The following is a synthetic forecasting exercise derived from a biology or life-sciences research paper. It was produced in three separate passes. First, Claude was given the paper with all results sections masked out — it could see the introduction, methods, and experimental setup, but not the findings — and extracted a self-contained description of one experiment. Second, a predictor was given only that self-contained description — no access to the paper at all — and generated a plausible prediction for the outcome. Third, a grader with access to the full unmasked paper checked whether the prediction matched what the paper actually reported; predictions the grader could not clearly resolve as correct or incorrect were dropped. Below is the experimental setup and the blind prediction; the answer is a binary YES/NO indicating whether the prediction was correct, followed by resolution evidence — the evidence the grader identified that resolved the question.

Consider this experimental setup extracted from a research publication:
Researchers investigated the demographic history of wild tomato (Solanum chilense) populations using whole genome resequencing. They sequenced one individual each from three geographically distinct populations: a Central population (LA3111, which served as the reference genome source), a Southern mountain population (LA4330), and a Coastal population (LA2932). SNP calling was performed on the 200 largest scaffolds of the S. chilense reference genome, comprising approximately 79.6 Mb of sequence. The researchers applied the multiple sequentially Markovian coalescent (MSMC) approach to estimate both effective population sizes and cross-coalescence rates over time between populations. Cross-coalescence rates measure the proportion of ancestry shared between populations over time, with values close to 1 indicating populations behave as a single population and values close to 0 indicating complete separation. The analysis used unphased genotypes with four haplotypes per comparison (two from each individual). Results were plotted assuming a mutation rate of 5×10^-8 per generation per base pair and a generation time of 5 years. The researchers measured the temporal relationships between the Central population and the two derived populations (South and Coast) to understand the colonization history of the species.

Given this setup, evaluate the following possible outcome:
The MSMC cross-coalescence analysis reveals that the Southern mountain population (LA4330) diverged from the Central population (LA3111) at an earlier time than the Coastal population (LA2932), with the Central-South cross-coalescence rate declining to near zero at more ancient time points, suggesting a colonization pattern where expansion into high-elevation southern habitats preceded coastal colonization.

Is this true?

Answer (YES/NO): NO